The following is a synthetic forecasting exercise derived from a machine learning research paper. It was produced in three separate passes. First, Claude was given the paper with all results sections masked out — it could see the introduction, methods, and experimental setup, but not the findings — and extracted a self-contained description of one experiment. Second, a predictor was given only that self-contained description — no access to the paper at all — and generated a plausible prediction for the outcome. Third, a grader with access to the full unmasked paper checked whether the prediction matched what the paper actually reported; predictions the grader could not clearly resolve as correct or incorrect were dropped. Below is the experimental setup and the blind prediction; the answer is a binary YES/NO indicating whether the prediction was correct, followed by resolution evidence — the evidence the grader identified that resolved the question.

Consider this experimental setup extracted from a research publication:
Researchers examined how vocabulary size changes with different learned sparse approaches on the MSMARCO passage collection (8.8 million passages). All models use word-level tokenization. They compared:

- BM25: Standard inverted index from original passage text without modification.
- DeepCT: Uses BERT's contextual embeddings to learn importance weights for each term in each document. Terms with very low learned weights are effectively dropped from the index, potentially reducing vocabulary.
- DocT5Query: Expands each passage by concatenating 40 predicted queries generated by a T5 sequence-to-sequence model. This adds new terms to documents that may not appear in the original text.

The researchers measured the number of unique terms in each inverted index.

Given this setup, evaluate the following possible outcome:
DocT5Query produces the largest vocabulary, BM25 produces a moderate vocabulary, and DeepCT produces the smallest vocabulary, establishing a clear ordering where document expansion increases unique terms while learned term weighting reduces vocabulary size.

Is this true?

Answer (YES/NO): YES